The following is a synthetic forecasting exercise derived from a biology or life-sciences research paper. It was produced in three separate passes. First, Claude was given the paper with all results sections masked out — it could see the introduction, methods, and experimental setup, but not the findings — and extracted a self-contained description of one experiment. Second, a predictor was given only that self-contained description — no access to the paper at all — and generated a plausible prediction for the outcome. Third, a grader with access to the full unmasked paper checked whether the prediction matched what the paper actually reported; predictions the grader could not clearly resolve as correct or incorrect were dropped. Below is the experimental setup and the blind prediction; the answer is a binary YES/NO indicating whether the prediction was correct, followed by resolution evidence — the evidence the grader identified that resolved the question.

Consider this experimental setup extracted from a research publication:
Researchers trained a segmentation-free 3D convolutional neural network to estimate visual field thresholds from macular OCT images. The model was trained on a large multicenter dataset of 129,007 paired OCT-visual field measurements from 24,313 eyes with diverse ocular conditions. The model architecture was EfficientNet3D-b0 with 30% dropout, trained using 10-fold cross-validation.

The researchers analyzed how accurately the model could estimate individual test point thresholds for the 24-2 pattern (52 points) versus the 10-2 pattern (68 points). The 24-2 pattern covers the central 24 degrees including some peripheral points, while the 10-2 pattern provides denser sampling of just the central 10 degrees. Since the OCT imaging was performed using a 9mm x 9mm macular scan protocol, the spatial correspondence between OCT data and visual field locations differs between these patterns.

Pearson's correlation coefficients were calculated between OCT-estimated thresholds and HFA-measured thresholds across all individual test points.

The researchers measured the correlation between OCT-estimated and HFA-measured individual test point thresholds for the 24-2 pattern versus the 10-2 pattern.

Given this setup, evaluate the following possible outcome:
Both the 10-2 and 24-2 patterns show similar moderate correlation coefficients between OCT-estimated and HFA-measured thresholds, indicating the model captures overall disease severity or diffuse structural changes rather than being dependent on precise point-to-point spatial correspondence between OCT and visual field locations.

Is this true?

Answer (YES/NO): NO